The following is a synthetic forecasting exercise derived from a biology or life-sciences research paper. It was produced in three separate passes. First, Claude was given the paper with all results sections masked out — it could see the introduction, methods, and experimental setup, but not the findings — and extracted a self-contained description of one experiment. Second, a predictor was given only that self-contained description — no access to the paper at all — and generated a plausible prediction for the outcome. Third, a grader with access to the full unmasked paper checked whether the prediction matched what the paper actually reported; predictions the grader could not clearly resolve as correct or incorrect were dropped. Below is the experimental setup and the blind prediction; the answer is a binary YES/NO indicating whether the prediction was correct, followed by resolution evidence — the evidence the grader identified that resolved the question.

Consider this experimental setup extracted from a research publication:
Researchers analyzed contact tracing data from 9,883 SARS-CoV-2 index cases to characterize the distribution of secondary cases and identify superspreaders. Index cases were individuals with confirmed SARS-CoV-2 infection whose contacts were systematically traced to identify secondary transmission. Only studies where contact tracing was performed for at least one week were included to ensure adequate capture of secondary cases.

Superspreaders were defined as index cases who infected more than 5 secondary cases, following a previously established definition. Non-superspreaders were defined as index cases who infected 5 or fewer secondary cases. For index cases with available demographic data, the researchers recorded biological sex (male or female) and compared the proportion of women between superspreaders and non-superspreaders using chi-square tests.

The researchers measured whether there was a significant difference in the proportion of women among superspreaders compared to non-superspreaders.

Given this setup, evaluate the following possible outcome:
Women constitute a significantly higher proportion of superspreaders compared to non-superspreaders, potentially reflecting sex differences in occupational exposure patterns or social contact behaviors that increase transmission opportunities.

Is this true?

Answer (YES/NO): NO